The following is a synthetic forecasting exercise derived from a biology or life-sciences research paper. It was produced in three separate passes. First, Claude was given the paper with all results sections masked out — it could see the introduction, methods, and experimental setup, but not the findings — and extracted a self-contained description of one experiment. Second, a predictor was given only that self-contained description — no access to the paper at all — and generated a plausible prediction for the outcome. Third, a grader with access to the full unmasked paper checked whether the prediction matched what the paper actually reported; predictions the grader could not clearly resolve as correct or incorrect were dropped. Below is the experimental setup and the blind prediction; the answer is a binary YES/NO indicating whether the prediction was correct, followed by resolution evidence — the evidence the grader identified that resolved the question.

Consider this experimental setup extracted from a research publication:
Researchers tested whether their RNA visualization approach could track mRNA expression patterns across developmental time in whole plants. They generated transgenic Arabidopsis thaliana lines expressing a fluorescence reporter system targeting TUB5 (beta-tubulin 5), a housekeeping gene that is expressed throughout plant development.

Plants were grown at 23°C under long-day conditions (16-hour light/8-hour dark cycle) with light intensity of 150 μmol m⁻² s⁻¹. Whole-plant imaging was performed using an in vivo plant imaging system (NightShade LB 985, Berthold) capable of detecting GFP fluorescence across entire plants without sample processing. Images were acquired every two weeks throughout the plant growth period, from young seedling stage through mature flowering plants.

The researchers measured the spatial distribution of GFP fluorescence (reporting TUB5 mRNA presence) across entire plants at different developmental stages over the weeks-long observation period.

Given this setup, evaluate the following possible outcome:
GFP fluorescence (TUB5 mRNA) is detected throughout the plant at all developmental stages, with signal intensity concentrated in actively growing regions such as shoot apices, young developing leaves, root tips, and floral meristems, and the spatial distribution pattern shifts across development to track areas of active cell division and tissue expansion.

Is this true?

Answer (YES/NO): NO